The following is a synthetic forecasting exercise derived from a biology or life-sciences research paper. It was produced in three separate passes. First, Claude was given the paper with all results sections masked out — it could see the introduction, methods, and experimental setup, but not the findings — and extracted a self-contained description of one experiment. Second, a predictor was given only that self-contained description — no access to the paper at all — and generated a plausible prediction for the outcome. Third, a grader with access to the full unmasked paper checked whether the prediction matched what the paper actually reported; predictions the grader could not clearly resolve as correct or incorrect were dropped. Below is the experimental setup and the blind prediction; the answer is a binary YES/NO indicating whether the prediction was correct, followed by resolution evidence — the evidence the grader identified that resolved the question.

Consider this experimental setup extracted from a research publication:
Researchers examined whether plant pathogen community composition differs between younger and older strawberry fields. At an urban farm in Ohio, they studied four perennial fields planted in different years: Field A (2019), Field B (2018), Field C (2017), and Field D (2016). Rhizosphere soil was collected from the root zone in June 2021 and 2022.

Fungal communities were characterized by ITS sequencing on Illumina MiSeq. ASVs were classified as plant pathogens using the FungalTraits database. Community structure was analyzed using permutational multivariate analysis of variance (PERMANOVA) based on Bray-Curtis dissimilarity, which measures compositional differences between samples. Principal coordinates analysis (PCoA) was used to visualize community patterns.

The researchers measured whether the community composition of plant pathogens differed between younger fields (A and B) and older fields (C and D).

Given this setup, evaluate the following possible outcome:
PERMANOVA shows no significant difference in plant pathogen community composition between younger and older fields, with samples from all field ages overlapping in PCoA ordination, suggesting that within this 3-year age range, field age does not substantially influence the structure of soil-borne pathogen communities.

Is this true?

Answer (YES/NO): NO